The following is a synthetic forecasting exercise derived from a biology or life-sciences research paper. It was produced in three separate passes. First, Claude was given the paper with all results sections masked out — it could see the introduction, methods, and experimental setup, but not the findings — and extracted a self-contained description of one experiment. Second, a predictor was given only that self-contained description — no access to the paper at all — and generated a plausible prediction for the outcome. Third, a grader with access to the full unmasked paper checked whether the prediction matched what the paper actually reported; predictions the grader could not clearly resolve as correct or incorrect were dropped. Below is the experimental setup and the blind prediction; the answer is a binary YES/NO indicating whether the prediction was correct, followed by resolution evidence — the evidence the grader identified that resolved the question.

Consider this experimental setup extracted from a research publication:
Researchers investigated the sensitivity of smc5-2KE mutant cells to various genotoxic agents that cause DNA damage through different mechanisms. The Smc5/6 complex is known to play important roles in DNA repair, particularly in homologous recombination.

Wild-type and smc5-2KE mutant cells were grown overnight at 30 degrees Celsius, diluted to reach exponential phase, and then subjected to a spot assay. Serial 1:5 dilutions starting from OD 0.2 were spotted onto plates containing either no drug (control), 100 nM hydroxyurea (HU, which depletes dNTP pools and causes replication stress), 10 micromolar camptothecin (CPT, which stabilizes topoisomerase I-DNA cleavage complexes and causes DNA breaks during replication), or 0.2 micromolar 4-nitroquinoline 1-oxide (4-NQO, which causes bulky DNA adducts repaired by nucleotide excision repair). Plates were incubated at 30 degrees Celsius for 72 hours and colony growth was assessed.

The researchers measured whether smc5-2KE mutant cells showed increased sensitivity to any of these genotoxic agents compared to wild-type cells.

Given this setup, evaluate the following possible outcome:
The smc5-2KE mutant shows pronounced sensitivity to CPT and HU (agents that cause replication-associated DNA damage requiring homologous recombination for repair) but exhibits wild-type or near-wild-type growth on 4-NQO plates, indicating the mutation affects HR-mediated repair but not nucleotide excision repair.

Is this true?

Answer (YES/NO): NO